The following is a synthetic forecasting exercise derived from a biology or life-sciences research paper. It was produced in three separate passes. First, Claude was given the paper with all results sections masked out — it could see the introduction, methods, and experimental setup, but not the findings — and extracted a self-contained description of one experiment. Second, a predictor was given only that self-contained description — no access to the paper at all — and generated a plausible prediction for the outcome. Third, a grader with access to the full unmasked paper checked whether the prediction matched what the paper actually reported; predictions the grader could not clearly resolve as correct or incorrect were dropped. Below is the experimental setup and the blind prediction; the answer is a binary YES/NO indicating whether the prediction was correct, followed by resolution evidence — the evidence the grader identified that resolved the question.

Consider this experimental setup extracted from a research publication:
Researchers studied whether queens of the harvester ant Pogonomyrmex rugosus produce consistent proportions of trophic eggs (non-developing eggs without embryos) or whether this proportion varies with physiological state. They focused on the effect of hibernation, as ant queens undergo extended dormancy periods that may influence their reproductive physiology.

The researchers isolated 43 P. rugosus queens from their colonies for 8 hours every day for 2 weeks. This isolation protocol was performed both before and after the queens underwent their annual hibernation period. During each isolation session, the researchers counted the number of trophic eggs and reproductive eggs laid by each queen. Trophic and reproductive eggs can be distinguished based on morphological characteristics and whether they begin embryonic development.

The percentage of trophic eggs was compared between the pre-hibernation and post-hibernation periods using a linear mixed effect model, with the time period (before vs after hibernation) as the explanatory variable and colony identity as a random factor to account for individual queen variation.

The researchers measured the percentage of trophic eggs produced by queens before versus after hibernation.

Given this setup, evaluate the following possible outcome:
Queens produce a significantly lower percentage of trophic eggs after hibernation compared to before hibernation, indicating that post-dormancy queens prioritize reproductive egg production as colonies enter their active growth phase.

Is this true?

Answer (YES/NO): YES